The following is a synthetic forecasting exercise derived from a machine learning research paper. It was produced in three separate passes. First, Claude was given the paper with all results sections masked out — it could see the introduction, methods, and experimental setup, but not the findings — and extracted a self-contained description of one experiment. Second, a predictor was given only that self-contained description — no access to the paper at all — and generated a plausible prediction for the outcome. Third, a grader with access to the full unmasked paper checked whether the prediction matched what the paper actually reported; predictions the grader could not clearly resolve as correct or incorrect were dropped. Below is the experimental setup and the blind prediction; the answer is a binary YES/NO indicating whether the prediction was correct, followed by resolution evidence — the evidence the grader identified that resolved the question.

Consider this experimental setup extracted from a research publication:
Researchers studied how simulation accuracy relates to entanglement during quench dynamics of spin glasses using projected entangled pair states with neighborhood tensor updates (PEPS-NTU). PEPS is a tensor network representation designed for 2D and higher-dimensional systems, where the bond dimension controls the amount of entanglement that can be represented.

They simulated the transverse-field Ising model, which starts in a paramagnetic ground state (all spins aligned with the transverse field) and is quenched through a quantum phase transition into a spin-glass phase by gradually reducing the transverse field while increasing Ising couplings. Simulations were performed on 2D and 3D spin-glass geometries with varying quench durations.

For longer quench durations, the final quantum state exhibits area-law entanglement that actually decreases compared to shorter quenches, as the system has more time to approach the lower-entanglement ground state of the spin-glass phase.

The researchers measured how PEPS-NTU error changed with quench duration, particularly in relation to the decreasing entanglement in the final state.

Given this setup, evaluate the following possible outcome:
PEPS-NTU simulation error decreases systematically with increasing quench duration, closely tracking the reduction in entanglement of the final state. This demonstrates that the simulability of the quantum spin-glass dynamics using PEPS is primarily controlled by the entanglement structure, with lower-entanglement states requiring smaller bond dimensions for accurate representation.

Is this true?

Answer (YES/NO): NO